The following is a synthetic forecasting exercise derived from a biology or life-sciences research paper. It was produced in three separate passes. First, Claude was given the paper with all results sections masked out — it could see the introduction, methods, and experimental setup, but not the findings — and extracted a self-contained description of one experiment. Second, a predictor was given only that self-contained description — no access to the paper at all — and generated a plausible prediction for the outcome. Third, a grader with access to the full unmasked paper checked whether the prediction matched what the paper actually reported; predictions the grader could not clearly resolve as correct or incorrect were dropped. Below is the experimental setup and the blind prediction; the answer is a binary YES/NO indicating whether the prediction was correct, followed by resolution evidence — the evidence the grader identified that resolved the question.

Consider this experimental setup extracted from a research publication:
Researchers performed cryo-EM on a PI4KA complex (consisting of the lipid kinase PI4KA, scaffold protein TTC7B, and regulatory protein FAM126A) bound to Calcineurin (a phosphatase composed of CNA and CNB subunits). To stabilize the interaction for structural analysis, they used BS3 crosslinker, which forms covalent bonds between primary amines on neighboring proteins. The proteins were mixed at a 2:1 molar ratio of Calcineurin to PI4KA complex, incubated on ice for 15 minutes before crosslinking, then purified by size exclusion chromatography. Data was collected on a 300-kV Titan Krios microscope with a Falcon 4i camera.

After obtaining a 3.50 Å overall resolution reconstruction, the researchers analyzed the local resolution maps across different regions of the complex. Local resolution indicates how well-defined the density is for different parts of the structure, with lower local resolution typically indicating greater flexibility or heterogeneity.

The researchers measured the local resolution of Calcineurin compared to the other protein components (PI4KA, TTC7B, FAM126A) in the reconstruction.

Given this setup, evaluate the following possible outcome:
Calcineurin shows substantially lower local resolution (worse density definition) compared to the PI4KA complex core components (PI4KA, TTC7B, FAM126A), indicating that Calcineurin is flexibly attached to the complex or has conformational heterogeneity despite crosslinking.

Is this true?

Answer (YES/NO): YES